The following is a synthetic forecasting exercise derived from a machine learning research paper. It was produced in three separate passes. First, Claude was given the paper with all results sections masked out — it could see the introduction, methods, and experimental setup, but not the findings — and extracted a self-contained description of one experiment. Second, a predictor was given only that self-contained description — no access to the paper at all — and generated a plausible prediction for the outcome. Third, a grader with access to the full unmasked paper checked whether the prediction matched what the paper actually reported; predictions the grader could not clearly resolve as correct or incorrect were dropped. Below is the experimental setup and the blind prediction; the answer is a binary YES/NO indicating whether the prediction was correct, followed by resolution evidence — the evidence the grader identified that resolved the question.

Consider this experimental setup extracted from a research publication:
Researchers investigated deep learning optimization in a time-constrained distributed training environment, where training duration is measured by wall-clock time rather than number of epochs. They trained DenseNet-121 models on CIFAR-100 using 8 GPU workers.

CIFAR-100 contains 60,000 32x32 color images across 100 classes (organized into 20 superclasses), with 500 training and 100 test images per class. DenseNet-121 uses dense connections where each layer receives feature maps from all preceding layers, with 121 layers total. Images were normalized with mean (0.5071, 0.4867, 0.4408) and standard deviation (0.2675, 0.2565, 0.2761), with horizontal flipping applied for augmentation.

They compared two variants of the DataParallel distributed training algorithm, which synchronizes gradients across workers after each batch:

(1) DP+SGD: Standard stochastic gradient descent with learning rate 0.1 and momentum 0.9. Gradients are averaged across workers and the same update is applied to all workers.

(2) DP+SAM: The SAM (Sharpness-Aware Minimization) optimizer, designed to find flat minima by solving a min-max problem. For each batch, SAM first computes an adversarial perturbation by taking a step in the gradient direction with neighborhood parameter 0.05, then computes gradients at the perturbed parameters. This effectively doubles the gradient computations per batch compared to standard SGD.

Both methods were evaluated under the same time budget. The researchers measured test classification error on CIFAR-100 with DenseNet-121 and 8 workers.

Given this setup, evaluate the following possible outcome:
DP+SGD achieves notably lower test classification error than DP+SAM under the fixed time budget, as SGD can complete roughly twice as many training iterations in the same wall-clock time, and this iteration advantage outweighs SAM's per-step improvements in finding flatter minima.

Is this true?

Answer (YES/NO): YES